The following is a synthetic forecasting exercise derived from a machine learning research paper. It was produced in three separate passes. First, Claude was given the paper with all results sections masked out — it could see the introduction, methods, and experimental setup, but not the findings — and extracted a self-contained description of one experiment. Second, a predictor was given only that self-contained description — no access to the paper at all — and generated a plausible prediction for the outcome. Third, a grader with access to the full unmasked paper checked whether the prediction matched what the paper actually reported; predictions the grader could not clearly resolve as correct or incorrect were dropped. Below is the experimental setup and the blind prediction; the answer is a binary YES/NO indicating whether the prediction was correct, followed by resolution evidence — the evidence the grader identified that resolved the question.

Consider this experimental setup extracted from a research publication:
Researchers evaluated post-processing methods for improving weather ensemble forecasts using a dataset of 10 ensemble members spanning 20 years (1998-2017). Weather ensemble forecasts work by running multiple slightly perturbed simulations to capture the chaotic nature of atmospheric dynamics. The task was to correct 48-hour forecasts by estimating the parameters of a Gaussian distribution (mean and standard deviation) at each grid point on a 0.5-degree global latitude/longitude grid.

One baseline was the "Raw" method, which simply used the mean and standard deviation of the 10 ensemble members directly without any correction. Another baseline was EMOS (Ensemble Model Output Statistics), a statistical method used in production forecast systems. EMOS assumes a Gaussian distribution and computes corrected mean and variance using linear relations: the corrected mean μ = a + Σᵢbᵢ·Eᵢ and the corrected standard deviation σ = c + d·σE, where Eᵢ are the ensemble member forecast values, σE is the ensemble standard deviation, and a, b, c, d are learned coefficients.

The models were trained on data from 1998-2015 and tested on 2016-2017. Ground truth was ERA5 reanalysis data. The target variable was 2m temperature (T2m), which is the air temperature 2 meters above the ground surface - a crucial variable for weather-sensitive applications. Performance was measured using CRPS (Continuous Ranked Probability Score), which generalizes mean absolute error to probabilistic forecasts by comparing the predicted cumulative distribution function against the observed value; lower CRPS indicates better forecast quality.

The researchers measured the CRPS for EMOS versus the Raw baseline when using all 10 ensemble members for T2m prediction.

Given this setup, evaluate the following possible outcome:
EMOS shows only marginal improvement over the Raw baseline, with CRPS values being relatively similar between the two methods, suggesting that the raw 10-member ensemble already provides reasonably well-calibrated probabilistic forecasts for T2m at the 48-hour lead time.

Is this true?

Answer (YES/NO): NO